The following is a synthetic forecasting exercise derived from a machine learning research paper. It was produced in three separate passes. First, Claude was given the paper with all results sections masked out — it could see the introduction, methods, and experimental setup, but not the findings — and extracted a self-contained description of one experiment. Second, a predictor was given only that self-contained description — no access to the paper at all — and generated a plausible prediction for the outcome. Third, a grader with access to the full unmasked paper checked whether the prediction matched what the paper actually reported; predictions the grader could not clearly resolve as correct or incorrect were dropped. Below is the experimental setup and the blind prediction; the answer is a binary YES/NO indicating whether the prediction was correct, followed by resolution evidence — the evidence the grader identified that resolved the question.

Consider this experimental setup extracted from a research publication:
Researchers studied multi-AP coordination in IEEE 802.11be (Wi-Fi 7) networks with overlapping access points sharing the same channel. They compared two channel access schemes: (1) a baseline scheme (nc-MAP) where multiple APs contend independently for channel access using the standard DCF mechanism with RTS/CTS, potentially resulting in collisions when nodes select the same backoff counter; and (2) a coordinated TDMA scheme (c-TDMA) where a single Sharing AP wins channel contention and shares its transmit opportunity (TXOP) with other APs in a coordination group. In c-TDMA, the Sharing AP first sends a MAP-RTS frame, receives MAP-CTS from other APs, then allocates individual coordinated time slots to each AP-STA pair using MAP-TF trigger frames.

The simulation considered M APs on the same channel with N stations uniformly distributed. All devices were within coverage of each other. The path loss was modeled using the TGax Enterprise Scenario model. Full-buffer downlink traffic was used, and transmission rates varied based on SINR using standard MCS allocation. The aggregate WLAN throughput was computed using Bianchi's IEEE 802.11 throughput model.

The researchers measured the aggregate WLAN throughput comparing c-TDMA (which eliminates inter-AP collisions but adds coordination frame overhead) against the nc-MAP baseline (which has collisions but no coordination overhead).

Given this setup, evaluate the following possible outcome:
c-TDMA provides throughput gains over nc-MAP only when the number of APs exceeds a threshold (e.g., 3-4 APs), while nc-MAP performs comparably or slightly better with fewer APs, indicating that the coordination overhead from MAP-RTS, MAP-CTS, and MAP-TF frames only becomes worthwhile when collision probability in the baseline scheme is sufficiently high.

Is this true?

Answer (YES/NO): NO